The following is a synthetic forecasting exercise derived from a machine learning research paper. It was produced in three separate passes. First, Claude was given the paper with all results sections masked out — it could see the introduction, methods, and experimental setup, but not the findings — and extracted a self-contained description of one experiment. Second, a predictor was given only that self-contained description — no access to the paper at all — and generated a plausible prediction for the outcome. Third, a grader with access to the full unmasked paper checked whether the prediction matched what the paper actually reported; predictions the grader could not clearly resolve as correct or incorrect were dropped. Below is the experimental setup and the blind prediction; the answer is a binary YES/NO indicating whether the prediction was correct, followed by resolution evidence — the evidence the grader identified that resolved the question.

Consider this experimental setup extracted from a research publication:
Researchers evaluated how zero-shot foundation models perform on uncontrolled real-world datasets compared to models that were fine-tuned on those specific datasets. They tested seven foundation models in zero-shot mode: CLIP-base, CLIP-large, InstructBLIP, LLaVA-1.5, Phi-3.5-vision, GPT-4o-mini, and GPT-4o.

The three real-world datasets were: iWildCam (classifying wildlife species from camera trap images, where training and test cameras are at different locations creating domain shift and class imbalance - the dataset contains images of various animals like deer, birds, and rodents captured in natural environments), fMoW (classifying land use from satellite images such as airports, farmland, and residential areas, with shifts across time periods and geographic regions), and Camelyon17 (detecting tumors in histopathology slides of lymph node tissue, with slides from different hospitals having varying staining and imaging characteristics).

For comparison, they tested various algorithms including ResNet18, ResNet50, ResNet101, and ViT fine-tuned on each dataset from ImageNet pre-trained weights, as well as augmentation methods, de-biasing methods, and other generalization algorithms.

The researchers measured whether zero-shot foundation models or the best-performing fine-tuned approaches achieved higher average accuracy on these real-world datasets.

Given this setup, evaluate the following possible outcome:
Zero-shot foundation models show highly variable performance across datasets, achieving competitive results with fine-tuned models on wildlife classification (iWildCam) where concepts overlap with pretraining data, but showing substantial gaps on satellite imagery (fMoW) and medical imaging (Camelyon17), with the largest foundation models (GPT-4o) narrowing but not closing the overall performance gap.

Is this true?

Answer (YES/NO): NO